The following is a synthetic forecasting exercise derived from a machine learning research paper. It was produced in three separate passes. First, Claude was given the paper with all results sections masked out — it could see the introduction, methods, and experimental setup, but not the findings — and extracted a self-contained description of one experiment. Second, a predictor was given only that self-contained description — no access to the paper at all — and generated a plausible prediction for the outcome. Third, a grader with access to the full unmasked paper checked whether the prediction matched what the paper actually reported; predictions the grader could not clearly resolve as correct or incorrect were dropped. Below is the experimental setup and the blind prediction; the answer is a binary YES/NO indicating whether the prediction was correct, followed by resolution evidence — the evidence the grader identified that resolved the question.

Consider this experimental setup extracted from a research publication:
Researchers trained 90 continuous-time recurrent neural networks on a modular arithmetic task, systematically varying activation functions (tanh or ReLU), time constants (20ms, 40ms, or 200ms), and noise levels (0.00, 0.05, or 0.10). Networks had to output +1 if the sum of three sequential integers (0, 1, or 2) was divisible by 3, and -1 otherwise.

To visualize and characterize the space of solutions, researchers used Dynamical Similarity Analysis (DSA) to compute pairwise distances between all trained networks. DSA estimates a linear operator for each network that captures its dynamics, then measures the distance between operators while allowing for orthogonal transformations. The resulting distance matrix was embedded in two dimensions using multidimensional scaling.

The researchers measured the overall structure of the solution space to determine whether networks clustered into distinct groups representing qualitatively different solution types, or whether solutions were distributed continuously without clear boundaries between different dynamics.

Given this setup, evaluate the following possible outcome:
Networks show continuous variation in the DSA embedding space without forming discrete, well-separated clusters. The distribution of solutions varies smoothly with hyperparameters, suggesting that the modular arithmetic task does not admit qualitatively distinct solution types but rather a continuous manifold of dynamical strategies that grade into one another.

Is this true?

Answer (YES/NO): NO